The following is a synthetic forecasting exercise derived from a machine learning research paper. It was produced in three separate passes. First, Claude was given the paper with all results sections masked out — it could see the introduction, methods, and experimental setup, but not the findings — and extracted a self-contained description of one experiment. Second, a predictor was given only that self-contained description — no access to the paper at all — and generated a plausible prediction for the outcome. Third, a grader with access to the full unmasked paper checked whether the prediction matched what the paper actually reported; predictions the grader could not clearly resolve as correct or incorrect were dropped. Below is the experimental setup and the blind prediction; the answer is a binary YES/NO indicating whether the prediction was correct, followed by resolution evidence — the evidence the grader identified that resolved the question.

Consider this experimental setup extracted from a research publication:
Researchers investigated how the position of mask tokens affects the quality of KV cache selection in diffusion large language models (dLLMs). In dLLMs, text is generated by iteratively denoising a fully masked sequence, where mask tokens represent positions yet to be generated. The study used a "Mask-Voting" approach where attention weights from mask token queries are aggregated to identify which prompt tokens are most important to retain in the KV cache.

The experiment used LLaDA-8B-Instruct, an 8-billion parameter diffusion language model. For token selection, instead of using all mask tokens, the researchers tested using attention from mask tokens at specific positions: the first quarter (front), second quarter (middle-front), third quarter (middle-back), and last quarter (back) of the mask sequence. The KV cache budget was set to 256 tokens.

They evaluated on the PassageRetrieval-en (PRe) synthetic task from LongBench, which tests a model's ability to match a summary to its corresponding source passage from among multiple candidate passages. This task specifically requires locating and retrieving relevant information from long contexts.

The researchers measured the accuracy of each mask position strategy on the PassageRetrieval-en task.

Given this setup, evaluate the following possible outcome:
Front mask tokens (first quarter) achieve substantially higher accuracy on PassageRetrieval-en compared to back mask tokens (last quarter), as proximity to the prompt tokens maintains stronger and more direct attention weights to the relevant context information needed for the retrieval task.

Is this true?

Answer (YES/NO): NO